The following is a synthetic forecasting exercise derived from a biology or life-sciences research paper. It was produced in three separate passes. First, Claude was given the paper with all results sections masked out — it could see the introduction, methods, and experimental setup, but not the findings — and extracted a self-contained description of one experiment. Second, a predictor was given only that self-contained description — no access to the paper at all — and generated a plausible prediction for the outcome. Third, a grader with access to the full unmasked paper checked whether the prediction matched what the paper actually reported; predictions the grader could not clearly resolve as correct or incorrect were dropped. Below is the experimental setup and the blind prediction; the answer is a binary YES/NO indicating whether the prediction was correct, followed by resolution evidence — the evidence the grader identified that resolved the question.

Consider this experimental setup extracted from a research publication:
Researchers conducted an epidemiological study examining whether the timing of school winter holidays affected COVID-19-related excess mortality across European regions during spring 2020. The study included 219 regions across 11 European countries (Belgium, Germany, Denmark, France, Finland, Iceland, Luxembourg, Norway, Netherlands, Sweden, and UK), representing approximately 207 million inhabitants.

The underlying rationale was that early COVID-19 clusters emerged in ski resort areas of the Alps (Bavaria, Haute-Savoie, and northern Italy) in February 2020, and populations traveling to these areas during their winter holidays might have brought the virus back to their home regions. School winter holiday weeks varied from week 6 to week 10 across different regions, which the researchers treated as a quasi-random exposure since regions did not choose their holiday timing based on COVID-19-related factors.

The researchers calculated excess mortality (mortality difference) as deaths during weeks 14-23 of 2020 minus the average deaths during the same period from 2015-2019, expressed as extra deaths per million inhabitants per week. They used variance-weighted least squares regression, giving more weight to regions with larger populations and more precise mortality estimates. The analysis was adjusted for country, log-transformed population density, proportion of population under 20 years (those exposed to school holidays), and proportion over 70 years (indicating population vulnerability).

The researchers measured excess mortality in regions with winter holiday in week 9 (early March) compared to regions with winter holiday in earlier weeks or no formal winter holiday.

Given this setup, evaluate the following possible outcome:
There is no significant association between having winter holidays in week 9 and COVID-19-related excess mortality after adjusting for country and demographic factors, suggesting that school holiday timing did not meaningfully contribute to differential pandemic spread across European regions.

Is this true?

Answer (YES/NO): NO